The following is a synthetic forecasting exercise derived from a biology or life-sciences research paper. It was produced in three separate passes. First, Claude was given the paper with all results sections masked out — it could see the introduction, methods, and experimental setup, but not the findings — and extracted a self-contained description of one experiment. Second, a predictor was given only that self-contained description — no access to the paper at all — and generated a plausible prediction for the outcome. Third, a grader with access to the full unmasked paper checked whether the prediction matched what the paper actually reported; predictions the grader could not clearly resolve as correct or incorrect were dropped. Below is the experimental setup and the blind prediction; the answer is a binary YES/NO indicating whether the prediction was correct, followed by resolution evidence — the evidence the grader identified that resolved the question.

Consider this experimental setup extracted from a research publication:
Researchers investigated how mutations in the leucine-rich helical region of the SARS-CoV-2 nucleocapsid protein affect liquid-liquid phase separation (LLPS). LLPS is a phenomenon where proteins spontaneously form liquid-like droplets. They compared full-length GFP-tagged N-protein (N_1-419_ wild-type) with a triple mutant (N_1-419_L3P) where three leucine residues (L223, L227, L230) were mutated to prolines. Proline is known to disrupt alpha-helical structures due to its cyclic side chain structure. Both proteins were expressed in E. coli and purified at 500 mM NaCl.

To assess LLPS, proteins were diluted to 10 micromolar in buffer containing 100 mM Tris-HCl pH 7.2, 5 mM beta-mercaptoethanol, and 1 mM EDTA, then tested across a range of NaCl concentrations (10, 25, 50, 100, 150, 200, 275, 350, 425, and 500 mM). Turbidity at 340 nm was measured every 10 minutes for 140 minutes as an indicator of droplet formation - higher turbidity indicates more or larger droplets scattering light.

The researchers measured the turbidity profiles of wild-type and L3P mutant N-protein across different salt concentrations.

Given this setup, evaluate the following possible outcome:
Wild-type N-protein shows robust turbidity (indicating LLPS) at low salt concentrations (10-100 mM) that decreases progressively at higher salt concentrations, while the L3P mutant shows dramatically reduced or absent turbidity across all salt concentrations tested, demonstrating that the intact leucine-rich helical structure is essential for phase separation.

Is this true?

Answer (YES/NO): NO